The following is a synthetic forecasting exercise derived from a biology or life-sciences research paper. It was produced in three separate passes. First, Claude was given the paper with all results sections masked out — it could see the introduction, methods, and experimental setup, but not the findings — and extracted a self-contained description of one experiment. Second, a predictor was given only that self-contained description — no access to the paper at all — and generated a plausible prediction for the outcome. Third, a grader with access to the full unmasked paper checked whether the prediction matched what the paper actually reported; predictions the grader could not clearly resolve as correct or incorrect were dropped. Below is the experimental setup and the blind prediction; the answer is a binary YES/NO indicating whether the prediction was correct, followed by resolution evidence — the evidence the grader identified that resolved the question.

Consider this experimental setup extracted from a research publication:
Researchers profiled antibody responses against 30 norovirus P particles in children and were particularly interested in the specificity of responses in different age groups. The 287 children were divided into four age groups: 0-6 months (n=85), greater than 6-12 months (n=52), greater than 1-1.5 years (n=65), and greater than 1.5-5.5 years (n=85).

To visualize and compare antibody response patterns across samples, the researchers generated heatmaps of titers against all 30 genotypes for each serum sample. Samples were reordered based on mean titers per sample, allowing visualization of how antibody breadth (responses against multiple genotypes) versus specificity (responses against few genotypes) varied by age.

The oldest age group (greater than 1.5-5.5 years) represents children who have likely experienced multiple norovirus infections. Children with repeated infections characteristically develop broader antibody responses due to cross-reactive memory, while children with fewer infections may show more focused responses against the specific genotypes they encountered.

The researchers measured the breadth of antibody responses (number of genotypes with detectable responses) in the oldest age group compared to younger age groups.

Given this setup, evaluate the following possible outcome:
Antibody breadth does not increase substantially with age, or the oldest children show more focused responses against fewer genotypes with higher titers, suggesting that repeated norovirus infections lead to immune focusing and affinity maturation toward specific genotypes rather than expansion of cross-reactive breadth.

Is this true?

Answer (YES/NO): NO